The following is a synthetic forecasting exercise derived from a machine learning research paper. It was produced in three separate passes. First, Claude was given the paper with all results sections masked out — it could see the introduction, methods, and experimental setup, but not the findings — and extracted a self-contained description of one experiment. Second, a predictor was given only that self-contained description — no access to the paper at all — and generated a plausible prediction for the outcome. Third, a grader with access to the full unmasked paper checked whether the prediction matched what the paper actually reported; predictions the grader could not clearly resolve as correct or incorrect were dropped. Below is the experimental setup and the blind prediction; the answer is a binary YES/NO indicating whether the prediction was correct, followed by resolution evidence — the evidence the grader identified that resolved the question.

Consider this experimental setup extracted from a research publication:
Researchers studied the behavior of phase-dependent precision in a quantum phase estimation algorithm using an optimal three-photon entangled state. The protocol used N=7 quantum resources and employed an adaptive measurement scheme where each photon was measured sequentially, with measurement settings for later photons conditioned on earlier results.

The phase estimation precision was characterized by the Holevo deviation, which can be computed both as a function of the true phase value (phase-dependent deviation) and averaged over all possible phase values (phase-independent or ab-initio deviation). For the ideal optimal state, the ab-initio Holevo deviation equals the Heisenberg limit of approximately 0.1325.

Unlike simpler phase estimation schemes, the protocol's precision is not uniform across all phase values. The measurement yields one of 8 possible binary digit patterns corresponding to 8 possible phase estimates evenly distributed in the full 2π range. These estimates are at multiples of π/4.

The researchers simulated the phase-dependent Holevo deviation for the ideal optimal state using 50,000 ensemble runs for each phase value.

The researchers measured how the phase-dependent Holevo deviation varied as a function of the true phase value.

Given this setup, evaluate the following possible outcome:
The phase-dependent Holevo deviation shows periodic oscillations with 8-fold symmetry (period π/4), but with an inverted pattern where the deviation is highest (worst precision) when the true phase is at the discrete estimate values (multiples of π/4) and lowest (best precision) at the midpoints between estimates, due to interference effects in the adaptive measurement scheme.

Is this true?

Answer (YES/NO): NO